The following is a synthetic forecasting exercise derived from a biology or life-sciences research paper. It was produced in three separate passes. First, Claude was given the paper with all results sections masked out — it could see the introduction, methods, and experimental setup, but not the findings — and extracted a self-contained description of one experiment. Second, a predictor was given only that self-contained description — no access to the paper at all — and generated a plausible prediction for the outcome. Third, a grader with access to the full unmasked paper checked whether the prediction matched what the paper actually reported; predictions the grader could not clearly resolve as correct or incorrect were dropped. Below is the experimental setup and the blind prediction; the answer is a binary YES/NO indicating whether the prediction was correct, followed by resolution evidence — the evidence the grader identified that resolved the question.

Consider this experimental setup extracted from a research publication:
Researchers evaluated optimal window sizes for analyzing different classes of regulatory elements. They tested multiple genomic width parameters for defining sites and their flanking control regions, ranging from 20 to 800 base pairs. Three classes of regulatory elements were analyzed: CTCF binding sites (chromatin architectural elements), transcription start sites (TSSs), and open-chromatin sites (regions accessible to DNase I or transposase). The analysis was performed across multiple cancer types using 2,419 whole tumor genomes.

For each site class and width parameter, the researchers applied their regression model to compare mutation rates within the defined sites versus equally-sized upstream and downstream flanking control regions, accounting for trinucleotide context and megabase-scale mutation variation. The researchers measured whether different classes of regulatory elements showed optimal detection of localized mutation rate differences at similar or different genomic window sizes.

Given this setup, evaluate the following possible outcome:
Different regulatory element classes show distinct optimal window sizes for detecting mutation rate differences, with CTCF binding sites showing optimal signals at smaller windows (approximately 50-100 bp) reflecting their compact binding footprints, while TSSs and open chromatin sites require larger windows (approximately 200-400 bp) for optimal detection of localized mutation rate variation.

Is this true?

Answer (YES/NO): YES